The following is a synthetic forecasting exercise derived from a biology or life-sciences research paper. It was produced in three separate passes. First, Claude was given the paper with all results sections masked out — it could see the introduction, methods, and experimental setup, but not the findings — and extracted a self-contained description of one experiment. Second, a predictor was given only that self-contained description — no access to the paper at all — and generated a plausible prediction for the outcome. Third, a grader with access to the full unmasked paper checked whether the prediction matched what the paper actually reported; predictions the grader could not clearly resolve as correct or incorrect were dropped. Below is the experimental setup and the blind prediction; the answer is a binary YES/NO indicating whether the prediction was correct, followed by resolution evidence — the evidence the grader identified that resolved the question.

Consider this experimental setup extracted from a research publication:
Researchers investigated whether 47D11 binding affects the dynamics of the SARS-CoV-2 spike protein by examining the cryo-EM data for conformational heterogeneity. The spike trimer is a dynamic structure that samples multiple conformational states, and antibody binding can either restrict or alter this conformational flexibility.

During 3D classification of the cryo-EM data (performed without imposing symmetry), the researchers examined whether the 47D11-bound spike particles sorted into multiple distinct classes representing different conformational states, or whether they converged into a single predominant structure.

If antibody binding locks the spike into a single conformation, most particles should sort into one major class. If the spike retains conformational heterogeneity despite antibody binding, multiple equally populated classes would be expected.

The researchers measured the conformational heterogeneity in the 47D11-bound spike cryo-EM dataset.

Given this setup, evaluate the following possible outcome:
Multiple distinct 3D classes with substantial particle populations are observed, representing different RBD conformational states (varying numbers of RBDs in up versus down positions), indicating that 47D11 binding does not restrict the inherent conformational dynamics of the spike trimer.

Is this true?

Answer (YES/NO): NO